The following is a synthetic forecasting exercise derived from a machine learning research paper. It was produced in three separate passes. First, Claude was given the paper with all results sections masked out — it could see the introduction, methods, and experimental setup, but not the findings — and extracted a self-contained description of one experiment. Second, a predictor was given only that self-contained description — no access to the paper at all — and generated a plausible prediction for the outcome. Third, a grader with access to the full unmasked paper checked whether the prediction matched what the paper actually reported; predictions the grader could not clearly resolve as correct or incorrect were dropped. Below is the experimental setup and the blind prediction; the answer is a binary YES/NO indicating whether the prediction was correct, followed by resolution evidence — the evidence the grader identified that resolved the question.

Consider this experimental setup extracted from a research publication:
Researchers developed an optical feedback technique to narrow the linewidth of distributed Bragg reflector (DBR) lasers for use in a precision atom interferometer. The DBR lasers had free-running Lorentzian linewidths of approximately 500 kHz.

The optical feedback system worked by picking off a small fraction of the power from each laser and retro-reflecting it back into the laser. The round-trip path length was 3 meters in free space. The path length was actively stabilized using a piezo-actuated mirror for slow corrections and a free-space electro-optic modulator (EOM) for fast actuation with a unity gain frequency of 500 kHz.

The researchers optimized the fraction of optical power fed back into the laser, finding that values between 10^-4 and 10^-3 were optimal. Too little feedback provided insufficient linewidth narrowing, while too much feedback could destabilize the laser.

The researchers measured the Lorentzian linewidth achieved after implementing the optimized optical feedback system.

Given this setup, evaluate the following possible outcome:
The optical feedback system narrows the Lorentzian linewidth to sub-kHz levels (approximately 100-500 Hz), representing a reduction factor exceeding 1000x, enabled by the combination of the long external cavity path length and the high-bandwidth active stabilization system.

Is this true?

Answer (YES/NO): NO